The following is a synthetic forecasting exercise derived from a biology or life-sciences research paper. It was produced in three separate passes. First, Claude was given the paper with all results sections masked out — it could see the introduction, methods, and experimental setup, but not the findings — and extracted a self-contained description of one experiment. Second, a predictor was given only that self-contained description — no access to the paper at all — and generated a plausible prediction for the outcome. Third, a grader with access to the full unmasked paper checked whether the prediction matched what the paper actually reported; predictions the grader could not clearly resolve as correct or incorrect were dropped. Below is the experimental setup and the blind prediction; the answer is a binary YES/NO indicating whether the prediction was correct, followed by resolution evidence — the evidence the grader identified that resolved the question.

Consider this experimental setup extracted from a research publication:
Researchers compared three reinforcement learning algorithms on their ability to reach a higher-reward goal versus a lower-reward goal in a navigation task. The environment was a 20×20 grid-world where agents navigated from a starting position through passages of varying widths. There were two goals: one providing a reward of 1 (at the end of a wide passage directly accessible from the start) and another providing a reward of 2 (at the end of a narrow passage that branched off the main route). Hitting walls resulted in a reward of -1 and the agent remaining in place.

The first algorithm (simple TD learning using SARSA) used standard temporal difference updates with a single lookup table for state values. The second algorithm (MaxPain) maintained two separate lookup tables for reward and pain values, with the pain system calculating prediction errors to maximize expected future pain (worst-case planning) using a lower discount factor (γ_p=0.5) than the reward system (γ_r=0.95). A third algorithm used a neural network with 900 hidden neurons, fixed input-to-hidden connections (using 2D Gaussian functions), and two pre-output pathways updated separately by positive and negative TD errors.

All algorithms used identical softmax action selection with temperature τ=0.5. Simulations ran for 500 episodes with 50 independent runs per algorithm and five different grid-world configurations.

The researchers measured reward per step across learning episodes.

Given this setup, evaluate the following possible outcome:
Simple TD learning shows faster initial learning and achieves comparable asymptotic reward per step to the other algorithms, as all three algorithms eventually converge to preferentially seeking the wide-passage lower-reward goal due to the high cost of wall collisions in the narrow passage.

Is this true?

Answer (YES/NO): NO